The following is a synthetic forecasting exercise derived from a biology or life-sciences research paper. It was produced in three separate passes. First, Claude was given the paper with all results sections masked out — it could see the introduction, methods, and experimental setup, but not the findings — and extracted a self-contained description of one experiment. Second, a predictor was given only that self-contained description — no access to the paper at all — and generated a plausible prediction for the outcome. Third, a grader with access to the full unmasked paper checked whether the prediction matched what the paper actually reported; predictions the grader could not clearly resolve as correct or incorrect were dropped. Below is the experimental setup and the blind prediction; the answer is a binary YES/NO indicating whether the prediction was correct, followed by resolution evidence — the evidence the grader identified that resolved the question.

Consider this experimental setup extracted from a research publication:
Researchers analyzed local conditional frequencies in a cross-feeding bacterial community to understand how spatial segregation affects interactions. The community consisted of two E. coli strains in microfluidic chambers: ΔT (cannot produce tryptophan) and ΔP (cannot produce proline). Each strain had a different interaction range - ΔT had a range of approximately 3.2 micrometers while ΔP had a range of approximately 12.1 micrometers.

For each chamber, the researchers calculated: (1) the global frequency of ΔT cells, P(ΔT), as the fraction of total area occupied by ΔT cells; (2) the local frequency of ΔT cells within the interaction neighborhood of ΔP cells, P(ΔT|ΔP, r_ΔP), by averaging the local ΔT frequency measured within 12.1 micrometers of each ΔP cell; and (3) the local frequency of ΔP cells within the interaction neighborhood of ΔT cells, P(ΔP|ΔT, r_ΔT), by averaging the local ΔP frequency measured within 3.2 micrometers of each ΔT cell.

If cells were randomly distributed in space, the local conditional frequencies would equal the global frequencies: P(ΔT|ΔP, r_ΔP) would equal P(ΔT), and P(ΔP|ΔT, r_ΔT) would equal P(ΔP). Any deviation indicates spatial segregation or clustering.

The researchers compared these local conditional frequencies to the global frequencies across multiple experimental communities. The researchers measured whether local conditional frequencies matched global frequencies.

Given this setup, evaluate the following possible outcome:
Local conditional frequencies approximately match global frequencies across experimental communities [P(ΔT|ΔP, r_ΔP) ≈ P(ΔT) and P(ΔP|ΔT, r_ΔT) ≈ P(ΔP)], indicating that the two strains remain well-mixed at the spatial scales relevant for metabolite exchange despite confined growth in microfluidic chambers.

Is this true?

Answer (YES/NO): NO